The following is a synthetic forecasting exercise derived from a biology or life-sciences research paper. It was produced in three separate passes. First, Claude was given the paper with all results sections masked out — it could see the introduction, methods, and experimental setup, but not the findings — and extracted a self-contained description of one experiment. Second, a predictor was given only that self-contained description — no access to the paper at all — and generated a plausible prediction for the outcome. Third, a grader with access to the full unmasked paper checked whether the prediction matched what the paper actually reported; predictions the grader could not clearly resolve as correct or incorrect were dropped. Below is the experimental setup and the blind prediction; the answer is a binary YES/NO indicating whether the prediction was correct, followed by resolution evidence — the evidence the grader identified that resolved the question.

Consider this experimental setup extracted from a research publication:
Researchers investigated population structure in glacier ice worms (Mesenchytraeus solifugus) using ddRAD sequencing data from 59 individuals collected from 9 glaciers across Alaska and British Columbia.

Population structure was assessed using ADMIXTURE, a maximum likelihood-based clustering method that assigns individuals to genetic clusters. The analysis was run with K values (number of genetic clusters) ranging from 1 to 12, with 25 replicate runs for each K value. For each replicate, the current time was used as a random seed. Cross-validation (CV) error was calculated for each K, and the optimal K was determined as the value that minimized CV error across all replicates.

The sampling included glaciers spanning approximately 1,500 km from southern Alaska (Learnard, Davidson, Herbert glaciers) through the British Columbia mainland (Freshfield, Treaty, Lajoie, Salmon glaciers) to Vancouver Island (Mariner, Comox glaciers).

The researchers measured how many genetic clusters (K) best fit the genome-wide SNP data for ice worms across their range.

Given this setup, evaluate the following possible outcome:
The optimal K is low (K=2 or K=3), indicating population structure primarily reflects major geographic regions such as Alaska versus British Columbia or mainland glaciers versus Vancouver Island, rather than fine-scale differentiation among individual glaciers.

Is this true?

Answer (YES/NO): NO